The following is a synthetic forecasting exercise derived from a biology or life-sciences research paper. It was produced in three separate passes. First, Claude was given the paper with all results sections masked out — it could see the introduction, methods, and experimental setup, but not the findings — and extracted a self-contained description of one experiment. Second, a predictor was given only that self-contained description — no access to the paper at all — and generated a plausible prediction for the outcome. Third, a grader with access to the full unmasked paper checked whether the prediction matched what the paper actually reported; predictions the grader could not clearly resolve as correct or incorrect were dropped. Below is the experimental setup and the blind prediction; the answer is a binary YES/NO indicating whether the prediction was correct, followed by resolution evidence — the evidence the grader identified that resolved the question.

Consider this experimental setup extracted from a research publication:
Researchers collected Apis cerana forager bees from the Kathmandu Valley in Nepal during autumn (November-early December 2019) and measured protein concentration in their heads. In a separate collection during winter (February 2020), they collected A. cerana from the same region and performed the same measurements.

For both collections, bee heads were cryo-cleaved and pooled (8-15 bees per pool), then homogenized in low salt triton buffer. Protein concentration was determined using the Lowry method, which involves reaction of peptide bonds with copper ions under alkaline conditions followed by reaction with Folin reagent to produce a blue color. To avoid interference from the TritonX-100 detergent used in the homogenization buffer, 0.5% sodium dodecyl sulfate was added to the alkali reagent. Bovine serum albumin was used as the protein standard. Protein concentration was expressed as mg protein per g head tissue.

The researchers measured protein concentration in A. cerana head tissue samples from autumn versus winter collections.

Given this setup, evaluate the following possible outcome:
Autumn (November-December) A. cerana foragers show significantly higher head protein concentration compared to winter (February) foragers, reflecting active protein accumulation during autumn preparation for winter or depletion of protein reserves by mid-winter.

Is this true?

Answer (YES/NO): NO